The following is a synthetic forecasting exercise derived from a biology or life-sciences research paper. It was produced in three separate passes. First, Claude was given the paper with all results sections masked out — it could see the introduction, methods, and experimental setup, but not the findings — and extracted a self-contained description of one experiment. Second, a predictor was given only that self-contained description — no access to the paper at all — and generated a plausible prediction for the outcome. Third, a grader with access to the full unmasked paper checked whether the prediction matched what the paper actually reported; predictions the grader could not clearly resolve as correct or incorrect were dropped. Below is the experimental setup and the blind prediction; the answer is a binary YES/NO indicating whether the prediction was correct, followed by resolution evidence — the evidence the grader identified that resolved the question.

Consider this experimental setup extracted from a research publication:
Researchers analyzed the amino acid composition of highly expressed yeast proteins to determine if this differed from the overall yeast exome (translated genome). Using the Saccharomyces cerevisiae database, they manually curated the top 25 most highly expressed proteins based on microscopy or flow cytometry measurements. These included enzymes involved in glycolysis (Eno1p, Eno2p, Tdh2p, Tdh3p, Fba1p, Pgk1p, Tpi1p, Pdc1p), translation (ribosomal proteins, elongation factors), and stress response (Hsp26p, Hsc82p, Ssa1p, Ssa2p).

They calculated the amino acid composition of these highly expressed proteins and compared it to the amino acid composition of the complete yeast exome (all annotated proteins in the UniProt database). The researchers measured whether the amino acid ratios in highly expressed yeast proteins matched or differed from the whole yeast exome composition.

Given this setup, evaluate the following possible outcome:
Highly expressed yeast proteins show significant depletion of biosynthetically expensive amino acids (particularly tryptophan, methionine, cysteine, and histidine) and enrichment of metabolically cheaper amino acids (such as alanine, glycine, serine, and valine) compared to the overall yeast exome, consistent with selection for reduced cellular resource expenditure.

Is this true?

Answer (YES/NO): NO